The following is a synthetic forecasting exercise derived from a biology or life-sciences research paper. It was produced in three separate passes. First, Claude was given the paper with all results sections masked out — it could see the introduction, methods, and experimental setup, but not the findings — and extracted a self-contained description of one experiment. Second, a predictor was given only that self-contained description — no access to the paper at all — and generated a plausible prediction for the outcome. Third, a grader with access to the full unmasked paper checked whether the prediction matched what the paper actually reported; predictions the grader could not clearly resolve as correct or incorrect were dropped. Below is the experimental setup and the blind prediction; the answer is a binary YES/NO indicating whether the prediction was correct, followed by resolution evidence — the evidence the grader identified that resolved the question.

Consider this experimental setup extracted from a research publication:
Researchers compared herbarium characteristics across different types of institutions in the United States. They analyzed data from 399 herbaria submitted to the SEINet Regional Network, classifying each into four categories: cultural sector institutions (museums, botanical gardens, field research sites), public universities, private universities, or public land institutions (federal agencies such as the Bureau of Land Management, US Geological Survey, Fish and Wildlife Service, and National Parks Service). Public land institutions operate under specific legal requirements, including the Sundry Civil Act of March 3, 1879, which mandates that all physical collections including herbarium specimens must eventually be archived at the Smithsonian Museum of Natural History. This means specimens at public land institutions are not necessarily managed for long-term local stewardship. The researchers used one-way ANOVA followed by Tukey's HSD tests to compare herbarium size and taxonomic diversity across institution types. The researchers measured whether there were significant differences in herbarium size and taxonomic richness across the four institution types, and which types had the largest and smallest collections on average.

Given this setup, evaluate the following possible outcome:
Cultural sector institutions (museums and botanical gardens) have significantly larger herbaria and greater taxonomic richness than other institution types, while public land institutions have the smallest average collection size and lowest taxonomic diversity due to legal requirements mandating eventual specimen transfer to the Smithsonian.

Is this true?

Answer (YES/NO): YES